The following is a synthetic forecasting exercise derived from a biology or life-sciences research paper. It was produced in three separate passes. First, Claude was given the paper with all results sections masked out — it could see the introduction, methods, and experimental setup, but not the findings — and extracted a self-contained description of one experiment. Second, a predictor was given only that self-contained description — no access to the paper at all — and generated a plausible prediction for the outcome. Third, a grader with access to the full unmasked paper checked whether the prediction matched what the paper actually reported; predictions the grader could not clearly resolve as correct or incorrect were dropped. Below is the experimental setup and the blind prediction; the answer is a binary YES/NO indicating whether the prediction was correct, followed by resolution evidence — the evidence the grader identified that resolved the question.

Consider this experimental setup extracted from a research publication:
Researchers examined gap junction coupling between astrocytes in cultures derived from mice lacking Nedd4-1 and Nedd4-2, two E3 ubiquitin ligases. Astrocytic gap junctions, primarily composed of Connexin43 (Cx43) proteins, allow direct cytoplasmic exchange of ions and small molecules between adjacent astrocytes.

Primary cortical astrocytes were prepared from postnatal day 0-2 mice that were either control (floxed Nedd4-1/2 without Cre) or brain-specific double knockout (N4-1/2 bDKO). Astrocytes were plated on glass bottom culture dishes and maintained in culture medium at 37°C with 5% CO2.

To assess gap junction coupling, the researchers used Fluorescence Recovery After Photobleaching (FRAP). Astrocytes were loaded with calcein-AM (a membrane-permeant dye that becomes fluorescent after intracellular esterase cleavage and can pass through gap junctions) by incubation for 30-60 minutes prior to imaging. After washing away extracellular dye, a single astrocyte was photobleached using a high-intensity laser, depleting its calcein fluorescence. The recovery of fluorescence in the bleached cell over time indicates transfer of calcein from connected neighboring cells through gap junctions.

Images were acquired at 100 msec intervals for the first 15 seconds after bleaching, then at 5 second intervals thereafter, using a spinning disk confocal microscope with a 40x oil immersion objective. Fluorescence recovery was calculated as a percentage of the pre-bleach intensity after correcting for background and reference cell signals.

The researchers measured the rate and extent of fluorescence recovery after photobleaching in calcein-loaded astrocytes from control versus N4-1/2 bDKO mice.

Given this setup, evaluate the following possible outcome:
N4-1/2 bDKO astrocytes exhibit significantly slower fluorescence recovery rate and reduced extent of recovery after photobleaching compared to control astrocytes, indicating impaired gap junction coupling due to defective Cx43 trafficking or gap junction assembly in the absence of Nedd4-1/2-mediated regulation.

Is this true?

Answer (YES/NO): NO